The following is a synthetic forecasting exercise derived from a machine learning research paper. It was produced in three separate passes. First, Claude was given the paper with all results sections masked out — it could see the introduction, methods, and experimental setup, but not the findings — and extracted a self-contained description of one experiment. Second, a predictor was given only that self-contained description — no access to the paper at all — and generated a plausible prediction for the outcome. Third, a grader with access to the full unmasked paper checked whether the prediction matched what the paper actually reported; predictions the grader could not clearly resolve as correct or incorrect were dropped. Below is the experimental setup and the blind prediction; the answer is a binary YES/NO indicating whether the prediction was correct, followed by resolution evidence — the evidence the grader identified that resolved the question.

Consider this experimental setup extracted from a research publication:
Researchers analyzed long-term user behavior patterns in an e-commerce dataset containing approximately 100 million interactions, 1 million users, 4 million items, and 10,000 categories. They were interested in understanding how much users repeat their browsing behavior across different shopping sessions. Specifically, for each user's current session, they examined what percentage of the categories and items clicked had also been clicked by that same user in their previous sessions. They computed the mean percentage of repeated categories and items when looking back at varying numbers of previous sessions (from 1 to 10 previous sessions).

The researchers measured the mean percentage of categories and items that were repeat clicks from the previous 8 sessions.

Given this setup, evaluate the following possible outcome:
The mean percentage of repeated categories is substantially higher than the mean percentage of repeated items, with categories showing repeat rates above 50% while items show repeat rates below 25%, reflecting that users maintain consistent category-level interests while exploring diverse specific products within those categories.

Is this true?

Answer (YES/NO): YES